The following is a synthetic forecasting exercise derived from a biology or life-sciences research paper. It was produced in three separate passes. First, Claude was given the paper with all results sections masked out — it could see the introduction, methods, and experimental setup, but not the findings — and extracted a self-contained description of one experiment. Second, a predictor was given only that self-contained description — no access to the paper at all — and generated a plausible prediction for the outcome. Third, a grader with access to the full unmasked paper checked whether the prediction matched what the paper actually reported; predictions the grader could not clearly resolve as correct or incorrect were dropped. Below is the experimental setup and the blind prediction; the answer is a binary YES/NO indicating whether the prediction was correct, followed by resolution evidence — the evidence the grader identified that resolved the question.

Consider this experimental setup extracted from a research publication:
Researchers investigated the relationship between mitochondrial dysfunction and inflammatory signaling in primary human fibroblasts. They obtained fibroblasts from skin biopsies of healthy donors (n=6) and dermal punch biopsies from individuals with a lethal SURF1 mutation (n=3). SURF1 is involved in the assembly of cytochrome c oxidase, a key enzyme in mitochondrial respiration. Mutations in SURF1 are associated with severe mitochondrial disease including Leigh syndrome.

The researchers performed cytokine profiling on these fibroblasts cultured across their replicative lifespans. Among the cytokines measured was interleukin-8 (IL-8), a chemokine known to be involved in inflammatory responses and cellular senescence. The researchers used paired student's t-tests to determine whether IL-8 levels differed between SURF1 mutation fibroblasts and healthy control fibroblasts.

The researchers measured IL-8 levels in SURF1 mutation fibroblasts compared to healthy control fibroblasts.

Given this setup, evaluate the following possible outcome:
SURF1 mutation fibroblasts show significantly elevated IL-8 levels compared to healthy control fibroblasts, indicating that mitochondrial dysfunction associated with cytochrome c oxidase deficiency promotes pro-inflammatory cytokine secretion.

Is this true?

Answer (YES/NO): YES